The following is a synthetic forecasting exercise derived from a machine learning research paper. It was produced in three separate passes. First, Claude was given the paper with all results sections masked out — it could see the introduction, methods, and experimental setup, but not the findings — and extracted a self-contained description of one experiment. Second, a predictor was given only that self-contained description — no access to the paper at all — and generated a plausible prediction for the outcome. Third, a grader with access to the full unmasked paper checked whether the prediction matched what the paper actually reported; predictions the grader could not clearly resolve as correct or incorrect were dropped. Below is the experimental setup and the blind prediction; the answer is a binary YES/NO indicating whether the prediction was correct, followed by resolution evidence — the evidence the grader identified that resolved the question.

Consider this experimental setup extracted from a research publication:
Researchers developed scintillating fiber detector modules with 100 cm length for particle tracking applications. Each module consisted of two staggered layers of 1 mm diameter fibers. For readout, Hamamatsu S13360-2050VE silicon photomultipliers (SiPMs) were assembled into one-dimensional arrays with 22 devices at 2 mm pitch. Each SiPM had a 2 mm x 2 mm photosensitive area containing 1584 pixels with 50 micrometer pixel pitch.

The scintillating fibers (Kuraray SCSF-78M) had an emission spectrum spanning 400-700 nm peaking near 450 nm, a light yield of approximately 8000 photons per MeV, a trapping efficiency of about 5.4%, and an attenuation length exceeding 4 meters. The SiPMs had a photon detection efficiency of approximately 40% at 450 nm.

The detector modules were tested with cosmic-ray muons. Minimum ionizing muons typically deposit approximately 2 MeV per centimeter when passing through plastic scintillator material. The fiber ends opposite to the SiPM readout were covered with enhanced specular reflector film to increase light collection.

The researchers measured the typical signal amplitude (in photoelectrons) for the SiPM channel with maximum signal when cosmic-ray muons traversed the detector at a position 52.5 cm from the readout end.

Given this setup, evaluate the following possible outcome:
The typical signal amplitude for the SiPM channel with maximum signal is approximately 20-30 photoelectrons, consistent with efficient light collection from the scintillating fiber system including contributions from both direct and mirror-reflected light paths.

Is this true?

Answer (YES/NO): NO